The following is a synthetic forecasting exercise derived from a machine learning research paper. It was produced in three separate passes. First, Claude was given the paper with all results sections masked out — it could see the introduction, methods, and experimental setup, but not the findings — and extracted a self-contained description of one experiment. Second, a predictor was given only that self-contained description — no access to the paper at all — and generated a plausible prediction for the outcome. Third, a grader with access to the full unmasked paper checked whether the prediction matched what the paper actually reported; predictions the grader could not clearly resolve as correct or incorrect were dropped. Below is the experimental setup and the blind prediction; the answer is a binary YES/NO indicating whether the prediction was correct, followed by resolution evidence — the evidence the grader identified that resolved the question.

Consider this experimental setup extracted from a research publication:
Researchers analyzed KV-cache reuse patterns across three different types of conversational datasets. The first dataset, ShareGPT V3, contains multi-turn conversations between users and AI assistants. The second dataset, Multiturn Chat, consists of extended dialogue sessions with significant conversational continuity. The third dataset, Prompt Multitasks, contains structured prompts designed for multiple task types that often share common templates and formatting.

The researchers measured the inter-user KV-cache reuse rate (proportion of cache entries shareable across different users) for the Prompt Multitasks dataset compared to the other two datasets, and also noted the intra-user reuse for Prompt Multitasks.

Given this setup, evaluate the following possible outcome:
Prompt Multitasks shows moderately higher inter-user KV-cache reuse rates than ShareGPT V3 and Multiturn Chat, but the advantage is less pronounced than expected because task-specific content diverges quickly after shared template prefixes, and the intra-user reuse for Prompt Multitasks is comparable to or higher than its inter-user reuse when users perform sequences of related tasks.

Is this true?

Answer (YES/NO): NO